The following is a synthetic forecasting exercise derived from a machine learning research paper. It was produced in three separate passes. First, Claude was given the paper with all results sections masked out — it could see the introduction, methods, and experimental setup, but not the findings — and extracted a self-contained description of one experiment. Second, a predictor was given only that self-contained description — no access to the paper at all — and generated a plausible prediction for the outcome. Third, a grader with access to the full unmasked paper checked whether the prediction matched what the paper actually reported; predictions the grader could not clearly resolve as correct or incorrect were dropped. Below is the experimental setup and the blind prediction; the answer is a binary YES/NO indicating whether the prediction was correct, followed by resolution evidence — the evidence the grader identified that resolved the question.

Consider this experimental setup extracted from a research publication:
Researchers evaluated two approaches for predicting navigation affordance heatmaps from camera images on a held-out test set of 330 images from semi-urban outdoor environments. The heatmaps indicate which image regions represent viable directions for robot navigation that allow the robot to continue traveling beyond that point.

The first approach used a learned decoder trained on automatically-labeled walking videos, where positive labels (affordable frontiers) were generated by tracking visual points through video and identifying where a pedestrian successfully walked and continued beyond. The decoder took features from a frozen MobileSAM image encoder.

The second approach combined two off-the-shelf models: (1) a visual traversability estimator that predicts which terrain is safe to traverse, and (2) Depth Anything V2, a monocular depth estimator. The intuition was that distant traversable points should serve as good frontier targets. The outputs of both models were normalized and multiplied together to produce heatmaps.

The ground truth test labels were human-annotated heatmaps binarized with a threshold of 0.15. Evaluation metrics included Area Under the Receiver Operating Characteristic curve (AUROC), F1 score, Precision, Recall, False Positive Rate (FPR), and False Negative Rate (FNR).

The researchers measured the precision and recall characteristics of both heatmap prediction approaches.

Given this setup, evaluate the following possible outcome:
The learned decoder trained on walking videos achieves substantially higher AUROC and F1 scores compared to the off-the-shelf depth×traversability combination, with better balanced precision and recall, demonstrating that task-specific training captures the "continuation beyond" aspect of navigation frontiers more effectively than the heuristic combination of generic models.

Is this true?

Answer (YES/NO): NO